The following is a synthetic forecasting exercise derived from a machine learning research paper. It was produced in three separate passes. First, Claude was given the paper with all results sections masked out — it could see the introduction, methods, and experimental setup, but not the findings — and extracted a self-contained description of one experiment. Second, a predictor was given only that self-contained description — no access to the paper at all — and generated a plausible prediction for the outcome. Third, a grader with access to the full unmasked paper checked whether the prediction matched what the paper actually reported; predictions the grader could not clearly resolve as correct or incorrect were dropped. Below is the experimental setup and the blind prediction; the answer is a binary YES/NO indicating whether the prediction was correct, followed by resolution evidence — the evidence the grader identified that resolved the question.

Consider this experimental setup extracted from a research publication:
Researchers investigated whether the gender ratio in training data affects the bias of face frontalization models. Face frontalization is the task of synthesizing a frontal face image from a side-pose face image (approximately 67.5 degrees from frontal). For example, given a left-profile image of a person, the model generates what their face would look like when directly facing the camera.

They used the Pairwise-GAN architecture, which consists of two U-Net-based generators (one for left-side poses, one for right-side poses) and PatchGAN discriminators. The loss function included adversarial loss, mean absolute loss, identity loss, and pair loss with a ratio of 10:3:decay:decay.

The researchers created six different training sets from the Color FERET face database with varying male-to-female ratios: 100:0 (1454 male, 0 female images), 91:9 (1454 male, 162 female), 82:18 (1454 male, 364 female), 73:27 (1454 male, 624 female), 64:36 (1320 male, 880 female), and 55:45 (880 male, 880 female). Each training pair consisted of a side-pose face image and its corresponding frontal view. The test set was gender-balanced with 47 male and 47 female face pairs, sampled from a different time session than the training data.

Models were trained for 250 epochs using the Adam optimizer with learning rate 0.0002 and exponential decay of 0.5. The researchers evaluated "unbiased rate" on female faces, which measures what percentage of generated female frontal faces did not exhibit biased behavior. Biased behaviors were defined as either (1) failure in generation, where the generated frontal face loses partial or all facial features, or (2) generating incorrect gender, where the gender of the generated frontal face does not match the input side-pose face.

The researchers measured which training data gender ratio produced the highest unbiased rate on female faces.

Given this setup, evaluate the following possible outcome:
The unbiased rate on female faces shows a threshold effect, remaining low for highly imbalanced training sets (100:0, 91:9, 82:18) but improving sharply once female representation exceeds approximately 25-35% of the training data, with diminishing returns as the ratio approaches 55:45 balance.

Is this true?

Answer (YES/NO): NO